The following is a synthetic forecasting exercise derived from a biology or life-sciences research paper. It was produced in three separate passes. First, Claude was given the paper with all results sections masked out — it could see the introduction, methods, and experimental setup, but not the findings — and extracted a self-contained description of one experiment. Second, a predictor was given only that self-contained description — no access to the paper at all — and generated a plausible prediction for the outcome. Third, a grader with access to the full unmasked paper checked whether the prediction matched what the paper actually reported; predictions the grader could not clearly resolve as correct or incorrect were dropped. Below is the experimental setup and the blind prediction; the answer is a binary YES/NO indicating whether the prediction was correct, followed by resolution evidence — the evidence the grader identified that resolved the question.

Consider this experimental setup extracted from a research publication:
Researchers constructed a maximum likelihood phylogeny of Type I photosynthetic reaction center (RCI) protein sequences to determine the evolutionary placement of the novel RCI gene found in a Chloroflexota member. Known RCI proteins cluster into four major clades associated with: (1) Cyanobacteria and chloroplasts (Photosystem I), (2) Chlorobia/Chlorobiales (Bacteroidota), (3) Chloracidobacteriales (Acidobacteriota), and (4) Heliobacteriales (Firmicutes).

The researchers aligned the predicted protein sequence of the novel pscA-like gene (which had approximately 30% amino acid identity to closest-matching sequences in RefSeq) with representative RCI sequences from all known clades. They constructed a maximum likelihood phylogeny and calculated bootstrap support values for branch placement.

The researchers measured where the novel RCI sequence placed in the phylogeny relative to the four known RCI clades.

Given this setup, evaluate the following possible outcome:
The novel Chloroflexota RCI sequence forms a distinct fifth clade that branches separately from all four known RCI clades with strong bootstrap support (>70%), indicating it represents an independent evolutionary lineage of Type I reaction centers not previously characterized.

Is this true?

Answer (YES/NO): YES